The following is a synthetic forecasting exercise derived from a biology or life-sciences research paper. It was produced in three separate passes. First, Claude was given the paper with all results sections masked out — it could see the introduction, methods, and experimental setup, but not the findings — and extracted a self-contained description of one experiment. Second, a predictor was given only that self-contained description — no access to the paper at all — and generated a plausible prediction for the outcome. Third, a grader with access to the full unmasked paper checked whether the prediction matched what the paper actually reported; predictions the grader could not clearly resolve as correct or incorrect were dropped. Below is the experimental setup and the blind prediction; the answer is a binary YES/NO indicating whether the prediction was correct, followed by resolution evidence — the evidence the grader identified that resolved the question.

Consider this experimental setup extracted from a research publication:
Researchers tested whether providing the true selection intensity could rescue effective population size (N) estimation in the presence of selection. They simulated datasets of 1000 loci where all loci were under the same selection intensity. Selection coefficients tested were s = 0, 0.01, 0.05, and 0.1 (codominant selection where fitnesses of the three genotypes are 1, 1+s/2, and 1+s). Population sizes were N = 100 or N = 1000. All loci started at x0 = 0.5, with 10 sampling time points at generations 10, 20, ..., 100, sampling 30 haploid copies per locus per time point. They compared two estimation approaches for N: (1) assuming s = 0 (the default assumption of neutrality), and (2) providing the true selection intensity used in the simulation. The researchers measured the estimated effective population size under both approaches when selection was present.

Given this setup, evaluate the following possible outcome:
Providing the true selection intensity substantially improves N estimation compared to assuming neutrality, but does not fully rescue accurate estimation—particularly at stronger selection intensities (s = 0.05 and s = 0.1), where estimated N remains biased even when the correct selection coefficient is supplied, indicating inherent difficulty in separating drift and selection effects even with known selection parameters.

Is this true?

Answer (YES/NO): NO